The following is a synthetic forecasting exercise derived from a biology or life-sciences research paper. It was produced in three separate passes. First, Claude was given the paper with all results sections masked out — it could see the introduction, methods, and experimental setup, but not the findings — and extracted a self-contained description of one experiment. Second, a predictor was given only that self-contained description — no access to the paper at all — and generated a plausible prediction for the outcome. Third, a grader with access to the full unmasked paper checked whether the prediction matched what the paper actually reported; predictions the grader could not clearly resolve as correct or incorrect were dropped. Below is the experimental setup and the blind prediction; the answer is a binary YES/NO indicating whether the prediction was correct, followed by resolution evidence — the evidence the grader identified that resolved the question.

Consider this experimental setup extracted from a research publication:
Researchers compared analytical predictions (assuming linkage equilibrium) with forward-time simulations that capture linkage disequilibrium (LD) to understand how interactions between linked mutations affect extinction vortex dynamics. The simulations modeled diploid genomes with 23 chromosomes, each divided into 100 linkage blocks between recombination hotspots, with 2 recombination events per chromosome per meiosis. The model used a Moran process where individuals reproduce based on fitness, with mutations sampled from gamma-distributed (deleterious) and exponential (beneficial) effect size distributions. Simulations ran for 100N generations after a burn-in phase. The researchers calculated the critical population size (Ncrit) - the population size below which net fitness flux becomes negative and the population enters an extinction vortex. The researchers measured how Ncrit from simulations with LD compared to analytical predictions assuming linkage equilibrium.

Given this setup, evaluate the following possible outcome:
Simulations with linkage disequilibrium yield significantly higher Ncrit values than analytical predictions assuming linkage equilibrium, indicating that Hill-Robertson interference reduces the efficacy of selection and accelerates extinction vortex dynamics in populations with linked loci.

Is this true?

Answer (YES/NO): YES